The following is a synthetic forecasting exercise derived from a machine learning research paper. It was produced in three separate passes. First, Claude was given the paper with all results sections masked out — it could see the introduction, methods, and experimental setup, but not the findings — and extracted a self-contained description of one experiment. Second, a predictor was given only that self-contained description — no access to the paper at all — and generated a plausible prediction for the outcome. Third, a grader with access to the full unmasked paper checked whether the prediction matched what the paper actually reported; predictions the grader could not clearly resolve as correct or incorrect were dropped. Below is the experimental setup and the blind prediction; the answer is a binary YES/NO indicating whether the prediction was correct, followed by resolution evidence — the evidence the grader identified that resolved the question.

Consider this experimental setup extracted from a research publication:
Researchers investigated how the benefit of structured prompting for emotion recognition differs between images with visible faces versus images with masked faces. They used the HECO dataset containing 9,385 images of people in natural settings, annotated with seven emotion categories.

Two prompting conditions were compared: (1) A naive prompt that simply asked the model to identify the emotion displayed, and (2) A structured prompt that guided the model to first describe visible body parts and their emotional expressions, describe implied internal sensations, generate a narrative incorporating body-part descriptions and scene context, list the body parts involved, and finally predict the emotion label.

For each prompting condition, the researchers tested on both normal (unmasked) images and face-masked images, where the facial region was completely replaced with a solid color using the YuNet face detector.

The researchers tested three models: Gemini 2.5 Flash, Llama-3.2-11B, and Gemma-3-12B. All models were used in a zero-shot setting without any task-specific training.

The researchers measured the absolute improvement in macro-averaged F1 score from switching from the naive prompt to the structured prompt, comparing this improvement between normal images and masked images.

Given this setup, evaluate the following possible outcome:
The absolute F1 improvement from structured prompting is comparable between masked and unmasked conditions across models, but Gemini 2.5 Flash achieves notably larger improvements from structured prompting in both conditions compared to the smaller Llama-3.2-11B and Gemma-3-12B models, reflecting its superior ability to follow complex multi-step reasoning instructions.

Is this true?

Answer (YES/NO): NO